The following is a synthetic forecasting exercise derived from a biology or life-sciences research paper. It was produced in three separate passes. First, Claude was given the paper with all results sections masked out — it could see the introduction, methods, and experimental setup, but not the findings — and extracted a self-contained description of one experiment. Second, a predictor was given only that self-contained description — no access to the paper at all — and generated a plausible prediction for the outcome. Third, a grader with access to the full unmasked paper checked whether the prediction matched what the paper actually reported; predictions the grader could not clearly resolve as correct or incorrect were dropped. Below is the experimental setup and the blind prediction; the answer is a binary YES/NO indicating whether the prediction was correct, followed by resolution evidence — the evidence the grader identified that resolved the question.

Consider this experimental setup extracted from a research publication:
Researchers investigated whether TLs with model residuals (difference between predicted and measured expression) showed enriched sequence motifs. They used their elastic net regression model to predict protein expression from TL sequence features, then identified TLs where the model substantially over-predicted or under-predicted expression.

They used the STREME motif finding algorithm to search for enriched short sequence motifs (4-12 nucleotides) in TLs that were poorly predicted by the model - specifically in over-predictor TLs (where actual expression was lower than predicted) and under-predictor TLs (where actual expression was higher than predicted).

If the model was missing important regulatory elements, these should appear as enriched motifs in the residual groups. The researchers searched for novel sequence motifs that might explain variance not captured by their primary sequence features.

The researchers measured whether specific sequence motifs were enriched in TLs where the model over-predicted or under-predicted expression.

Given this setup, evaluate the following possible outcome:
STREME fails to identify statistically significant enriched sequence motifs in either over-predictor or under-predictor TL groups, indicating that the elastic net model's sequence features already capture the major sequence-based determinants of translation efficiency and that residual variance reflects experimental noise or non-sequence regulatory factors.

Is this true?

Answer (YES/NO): NO